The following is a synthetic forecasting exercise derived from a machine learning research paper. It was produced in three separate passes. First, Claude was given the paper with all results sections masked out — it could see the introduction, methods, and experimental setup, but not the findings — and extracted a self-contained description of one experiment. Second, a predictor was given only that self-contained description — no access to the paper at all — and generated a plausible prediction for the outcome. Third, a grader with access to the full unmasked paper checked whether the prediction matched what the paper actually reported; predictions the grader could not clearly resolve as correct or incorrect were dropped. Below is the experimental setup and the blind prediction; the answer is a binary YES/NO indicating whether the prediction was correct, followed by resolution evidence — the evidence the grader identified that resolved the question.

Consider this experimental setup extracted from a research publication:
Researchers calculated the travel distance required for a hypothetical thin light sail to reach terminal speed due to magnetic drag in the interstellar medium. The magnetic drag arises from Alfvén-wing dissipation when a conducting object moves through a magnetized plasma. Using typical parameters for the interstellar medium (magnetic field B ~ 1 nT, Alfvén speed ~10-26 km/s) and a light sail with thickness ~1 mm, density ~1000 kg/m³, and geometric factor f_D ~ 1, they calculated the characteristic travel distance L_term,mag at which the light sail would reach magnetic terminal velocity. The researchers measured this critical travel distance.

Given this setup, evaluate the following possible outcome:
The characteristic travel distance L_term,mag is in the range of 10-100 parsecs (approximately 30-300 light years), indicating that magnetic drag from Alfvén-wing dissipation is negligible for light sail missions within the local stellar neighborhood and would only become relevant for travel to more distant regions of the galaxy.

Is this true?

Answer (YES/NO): NO